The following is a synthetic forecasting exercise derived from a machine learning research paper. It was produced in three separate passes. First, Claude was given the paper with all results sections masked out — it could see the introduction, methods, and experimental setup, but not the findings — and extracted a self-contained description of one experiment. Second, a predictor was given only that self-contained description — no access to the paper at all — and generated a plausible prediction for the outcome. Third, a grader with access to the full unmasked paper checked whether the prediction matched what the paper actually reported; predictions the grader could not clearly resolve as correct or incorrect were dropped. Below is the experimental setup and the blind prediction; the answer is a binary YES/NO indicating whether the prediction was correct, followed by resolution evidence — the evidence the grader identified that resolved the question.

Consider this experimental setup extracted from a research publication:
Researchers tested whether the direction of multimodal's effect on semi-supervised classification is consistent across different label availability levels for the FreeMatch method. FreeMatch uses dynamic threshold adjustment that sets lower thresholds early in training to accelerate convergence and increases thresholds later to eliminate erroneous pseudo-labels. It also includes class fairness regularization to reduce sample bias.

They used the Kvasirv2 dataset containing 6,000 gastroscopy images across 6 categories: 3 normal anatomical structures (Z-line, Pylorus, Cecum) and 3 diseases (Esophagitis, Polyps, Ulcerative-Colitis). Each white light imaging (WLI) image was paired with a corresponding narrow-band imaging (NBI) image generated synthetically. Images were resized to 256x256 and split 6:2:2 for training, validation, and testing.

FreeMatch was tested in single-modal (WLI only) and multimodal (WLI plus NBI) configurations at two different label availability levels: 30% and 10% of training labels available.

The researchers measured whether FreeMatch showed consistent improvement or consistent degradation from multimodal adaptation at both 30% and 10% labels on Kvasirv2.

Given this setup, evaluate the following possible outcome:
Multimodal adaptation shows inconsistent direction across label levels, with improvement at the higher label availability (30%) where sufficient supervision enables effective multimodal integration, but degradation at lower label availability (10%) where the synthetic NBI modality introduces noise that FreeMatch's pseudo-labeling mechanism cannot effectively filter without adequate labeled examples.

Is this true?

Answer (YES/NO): NO